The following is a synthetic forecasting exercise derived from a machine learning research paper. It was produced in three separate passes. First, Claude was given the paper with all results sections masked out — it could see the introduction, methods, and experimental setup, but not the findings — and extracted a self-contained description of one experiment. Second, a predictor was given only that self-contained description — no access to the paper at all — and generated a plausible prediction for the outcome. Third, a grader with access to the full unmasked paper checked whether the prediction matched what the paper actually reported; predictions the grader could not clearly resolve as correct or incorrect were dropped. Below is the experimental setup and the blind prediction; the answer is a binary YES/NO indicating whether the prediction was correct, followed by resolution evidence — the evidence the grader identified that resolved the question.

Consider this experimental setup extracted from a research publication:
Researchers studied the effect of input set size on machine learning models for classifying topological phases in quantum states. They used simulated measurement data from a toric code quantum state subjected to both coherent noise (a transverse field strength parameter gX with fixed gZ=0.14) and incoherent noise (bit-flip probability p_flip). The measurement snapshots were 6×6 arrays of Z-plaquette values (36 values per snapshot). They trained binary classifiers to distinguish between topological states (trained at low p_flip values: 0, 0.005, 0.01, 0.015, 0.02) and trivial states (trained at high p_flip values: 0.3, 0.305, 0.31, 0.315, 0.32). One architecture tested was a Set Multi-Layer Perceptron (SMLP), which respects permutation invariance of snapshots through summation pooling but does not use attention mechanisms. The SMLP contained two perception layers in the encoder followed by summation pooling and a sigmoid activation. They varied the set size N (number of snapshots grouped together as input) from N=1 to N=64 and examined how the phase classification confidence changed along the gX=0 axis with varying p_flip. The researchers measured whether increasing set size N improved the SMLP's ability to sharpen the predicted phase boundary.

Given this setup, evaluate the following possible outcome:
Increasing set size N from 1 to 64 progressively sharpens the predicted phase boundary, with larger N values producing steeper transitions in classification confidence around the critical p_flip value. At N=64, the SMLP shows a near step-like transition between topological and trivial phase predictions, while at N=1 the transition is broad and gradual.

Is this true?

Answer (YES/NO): NO